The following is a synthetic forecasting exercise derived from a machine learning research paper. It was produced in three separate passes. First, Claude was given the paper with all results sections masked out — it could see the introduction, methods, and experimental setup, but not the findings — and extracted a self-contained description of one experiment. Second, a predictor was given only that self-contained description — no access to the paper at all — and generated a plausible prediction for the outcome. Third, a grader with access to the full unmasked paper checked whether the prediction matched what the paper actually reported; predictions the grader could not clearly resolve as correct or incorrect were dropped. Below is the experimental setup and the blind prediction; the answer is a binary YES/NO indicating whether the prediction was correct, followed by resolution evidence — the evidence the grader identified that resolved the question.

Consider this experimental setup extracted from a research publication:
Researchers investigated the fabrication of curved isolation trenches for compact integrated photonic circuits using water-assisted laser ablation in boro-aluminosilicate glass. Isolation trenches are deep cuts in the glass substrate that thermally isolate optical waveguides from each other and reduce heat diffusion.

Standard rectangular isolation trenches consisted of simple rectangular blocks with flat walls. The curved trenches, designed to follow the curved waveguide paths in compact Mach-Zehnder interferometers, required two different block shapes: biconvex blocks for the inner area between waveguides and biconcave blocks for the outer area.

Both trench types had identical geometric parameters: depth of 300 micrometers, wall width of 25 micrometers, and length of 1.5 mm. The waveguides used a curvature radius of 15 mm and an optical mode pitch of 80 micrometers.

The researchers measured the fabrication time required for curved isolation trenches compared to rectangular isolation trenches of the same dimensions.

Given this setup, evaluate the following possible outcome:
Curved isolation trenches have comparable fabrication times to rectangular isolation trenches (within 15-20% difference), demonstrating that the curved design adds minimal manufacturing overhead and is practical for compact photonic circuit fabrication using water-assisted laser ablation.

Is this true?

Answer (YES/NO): YES